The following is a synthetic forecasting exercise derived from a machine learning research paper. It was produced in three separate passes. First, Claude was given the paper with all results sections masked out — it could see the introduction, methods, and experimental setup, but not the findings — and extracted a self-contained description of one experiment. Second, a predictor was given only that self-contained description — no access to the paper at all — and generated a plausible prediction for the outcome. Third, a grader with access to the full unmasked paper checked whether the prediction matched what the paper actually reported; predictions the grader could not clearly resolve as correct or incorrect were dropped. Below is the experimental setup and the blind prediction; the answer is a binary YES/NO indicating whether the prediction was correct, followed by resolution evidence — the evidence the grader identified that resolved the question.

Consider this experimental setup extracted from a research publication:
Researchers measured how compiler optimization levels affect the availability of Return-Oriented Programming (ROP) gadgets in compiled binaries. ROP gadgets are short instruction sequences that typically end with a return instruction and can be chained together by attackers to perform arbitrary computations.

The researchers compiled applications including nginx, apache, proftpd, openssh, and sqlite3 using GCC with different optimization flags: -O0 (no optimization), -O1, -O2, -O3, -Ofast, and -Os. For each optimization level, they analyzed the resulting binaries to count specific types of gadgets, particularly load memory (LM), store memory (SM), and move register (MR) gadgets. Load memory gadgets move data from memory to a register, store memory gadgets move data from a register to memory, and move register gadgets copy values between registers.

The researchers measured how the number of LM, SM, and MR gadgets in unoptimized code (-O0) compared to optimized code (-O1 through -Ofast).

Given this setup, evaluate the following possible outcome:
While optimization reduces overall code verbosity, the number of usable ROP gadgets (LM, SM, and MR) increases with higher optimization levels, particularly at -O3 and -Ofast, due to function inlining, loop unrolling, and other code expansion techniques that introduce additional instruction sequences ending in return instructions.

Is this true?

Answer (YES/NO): YES